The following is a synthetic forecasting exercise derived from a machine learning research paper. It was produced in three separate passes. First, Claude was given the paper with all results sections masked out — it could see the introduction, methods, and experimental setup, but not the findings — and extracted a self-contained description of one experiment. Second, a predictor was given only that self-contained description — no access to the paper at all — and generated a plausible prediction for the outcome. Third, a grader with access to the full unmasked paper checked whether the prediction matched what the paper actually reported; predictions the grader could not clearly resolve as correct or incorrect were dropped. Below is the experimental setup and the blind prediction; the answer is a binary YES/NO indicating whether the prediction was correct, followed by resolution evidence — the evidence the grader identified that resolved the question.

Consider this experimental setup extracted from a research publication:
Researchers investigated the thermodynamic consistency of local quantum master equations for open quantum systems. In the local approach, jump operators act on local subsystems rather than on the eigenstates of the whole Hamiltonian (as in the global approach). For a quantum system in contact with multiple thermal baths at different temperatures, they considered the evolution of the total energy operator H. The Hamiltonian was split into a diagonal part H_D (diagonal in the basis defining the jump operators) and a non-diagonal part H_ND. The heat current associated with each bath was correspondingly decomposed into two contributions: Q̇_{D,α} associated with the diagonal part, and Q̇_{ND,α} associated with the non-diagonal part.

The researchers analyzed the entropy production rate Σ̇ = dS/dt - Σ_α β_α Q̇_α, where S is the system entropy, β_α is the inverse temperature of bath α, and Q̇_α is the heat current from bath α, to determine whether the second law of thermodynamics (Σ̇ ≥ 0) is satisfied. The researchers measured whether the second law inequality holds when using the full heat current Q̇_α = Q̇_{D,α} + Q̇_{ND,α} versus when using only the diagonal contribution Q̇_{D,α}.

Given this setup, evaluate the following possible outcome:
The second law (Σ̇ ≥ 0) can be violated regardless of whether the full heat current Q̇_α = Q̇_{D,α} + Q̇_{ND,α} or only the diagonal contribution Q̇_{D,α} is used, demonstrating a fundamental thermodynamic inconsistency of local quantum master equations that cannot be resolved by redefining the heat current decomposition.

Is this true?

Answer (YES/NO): NO